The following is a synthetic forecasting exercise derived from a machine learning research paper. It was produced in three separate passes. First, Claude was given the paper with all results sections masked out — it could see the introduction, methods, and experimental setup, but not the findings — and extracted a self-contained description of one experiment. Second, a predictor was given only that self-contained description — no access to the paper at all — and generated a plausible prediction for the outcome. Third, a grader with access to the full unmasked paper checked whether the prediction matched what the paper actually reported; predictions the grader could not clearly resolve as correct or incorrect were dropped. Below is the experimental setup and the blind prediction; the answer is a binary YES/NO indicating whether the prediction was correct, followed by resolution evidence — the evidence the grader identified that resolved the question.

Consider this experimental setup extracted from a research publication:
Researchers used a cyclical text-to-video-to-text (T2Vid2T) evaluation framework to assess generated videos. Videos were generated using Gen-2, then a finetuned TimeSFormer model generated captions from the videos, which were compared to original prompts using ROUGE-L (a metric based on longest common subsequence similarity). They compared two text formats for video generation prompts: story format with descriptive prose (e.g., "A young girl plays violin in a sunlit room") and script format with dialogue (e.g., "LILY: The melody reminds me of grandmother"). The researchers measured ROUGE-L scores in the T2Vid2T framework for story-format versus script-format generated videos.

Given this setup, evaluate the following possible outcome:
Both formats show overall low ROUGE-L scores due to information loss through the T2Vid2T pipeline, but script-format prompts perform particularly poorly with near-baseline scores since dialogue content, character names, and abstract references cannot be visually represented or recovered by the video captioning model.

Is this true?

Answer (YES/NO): NO